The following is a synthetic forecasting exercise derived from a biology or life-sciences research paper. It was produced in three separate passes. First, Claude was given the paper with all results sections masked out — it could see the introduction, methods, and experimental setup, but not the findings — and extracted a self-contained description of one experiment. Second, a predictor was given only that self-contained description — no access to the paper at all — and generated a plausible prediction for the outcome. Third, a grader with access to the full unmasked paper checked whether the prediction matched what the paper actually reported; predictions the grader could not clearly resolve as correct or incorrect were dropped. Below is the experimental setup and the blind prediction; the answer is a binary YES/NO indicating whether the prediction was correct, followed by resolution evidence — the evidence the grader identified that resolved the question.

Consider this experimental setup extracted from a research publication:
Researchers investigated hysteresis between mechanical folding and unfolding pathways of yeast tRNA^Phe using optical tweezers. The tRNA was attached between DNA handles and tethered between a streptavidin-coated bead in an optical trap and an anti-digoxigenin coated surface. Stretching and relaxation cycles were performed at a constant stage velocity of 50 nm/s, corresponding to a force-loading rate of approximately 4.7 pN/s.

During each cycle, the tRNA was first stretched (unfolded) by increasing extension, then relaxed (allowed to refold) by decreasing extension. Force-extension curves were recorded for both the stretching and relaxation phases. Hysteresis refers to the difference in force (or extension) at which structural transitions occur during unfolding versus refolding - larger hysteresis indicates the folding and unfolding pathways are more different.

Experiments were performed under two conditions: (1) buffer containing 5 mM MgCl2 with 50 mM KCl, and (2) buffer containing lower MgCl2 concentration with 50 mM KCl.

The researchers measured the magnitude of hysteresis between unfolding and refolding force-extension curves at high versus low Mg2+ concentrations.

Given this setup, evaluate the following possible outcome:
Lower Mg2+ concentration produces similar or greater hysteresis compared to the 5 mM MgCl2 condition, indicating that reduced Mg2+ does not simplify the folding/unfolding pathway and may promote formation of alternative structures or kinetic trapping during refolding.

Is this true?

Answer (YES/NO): NO